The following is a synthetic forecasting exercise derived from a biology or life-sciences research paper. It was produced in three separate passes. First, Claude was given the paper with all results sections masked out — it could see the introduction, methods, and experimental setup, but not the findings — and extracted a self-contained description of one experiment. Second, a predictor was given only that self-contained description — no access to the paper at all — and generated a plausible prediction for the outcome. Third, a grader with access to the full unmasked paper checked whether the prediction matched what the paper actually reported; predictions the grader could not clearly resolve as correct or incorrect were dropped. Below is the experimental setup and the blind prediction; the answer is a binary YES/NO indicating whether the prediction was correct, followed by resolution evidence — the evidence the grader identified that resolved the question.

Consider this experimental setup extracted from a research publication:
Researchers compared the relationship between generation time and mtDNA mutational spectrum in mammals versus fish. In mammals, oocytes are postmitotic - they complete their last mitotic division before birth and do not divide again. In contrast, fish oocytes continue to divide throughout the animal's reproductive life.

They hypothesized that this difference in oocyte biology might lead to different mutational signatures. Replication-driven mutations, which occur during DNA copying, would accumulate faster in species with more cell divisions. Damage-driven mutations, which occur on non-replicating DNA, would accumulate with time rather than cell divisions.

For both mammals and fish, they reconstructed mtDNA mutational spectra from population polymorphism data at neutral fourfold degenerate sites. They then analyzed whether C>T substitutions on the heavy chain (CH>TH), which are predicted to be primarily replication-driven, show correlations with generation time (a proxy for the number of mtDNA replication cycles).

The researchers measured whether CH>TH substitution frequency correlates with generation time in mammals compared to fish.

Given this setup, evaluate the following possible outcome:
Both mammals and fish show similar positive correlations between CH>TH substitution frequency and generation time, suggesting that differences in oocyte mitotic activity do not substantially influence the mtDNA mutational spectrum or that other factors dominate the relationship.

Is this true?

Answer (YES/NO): NO